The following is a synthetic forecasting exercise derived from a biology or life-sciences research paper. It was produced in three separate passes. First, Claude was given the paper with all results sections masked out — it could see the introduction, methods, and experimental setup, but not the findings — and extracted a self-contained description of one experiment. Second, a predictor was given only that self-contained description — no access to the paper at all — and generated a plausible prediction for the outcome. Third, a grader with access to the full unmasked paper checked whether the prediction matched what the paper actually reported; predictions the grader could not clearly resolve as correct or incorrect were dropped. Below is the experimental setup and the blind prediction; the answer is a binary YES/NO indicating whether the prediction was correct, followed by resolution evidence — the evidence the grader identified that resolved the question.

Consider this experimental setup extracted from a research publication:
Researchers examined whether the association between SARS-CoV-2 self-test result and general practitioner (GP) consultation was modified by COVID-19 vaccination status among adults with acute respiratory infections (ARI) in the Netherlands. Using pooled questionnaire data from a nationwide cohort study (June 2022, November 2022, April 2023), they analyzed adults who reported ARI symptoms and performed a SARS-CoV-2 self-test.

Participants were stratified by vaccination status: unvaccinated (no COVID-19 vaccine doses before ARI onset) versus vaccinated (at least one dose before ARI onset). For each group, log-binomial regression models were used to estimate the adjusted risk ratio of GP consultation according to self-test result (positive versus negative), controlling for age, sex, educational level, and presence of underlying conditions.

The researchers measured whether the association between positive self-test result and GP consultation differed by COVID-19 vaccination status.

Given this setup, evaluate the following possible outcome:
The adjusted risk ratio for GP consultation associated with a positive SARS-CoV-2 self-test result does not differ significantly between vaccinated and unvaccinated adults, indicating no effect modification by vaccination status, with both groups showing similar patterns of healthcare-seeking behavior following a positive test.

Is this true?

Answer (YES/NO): NO